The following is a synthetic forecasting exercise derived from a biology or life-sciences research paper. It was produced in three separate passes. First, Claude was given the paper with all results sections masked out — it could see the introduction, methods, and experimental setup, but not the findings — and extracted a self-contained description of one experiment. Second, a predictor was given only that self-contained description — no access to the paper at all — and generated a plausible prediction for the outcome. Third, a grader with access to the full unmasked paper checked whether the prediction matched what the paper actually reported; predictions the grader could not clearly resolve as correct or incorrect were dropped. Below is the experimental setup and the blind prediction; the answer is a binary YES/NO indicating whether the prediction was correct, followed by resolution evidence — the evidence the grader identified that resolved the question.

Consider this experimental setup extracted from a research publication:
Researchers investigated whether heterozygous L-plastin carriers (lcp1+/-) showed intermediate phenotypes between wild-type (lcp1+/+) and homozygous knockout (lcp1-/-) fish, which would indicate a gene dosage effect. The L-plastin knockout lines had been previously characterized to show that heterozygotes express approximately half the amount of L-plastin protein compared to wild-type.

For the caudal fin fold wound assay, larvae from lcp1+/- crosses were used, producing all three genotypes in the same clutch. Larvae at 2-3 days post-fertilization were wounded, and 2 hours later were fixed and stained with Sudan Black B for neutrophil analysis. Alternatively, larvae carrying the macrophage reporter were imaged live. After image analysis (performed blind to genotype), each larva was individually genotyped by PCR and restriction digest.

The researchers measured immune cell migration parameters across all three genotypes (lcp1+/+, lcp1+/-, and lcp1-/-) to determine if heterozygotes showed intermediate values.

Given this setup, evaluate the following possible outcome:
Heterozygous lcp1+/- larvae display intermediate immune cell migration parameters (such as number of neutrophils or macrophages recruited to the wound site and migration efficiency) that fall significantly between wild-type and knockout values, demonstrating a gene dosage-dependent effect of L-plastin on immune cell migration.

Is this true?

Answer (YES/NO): NO